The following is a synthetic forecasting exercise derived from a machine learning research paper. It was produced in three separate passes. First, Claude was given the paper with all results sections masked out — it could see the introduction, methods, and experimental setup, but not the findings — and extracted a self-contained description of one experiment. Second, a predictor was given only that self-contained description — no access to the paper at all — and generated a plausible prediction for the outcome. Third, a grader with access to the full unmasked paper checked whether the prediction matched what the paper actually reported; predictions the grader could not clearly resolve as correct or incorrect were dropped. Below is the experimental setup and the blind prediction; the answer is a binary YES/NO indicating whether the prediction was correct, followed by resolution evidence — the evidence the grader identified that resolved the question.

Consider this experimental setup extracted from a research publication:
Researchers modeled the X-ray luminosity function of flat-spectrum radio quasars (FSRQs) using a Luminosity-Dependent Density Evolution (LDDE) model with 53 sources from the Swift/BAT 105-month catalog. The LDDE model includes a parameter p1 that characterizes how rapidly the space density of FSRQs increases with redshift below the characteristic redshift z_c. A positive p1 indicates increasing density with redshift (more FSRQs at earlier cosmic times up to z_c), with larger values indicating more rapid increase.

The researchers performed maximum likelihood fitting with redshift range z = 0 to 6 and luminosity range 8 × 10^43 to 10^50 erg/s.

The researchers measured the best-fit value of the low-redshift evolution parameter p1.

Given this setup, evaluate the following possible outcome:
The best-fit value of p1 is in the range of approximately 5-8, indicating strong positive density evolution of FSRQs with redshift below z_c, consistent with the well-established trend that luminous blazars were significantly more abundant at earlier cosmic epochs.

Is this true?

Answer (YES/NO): NO